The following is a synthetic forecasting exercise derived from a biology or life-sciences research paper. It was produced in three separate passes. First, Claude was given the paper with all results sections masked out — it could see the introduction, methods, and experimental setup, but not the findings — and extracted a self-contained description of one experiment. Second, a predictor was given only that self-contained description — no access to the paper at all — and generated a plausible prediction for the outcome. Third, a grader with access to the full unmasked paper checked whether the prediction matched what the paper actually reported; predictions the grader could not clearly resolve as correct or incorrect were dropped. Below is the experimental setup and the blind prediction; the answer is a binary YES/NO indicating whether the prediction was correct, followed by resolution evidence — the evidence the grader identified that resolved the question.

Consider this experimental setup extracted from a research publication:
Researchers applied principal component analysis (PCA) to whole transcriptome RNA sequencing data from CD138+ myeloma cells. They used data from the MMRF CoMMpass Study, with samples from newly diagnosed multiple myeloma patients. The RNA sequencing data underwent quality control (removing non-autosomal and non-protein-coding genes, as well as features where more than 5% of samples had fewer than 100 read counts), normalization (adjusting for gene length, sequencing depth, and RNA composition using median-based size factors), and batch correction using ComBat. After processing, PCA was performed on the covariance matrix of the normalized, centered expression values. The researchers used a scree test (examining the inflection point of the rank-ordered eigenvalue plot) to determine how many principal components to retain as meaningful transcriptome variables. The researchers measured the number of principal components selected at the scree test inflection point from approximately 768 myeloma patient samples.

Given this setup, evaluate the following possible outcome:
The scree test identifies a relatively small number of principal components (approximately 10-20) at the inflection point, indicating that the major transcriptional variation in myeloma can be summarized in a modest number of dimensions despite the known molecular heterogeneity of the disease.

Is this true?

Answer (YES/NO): NO